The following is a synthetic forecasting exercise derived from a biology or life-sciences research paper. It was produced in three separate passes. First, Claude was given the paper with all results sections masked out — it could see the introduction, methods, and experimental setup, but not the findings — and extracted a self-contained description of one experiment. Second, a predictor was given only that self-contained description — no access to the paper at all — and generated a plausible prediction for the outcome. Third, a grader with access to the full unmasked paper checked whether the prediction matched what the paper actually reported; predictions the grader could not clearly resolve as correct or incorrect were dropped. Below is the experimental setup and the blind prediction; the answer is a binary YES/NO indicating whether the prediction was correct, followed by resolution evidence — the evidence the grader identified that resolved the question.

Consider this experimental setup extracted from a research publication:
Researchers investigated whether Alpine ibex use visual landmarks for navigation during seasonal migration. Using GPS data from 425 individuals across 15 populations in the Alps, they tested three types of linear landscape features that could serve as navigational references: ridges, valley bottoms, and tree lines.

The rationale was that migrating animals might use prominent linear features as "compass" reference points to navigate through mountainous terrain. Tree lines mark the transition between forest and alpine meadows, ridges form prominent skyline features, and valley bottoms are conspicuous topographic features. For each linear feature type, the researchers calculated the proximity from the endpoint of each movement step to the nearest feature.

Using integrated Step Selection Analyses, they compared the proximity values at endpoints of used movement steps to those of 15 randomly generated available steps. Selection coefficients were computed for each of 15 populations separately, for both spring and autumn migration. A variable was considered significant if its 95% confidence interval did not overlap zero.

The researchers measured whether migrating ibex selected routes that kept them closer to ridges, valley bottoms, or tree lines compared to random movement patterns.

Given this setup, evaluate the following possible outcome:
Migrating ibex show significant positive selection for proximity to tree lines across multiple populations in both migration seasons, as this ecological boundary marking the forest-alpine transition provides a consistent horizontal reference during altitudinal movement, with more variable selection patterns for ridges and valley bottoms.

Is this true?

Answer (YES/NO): NO